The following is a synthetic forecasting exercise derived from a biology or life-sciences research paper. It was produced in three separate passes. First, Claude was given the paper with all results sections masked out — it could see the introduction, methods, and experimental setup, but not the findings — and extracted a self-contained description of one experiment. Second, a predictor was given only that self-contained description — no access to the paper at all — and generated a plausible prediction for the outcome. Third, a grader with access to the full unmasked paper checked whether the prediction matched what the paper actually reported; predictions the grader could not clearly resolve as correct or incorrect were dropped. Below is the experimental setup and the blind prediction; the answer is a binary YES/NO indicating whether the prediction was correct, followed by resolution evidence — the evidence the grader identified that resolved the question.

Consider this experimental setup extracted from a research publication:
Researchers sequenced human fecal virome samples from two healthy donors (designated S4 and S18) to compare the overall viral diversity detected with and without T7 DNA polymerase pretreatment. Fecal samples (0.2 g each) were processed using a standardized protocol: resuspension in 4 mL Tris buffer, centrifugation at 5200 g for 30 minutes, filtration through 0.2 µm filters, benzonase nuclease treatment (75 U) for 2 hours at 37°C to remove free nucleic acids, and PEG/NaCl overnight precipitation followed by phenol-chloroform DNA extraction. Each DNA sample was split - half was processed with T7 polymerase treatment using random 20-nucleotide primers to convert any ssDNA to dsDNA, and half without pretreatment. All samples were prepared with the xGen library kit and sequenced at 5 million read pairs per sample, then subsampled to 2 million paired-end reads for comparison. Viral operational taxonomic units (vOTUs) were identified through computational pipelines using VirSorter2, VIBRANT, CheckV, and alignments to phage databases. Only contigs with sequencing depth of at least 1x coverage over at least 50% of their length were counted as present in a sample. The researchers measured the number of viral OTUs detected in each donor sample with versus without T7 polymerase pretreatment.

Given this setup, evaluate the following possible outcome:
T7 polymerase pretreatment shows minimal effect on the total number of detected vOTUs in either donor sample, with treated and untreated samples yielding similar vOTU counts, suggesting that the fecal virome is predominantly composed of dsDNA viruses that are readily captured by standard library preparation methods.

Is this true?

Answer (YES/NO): NO